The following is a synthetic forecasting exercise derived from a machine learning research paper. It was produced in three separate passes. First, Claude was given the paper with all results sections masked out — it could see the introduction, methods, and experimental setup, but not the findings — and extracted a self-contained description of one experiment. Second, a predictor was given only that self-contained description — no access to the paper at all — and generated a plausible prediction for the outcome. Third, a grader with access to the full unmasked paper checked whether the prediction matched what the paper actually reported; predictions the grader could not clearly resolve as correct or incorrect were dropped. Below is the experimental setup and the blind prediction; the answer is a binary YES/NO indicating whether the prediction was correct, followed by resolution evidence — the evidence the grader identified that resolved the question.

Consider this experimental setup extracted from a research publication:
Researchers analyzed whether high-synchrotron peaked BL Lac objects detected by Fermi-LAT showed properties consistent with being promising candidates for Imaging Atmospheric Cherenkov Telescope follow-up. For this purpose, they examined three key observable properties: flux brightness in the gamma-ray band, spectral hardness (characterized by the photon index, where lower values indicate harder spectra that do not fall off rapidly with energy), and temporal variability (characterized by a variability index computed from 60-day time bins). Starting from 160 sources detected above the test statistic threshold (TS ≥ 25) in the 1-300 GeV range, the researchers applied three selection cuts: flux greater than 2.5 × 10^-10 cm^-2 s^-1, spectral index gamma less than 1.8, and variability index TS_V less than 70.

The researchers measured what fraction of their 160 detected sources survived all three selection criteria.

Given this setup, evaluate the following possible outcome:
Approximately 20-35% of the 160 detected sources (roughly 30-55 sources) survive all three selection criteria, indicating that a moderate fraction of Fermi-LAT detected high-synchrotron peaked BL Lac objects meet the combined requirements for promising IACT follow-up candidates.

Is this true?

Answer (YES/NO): NO